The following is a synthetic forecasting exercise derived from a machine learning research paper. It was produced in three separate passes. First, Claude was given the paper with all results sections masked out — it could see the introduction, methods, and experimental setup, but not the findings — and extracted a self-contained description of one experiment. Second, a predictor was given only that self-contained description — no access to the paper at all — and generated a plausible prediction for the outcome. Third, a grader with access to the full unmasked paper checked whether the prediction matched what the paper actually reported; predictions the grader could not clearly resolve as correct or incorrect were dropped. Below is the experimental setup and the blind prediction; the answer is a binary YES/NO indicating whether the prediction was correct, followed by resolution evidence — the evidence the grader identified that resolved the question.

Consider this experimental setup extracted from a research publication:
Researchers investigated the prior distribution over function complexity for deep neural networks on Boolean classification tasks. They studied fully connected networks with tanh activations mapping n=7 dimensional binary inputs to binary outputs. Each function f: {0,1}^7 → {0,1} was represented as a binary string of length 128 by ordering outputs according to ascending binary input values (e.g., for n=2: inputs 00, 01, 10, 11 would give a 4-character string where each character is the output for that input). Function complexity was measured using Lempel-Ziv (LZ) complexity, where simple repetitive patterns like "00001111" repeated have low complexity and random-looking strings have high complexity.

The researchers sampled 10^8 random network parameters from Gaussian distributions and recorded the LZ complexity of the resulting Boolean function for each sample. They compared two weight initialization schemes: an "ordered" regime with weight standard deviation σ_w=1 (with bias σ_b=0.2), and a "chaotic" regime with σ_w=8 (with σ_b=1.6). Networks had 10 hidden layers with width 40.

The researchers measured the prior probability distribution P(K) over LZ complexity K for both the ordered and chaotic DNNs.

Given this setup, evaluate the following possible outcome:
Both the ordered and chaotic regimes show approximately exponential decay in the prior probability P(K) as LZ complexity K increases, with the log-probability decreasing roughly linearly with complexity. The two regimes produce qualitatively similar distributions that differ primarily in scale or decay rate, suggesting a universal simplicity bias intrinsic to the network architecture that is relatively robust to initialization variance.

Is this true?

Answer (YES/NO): NO